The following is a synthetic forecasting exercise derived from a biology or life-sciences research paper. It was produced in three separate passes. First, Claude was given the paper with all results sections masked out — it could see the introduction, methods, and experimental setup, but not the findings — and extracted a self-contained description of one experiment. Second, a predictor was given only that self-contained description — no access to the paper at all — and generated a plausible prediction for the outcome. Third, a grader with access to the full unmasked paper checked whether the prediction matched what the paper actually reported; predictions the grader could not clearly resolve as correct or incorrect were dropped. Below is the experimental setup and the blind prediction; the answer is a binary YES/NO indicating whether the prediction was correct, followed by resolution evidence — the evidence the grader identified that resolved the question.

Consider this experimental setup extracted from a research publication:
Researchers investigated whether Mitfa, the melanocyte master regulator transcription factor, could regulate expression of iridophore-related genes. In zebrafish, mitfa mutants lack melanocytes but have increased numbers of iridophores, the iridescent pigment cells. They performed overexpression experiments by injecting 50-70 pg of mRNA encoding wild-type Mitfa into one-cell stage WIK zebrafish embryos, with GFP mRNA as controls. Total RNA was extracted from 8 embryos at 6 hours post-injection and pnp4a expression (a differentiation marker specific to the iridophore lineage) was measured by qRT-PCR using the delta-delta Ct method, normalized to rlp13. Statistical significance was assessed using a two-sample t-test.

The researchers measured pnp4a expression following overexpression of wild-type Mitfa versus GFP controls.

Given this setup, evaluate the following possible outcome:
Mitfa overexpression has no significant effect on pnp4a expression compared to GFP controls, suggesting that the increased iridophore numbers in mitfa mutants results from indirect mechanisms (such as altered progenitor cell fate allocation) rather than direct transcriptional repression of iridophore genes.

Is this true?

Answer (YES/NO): NO